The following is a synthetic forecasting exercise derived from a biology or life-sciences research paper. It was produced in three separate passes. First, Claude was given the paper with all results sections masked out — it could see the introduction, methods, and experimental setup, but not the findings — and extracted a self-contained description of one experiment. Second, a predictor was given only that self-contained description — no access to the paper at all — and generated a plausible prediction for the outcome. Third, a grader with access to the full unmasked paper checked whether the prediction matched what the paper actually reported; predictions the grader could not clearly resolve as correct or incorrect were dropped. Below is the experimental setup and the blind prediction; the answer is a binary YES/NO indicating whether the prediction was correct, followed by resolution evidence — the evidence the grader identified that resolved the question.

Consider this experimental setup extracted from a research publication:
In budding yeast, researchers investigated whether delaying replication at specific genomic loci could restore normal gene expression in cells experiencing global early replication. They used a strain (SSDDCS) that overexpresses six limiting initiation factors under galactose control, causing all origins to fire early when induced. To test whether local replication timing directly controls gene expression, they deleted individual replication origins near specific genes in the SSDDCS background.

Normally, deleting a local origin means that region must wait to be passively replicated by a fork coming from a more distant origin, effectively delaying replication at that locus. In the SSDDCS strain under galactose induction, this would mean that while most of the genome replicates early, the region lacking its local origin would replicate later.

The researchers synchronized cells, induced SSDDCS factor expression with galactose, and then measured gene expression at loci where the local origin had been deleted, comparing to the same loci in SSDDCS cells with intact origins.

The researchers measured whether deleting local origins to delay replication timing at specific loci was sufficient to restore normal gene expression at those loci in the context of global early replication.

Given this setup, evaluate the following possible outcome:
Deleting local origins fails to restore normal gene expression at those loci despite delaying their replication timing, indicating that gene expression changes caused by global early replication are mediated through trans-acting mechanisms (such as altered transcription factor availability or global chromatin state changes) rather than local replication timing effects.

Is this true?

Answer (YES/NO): NO